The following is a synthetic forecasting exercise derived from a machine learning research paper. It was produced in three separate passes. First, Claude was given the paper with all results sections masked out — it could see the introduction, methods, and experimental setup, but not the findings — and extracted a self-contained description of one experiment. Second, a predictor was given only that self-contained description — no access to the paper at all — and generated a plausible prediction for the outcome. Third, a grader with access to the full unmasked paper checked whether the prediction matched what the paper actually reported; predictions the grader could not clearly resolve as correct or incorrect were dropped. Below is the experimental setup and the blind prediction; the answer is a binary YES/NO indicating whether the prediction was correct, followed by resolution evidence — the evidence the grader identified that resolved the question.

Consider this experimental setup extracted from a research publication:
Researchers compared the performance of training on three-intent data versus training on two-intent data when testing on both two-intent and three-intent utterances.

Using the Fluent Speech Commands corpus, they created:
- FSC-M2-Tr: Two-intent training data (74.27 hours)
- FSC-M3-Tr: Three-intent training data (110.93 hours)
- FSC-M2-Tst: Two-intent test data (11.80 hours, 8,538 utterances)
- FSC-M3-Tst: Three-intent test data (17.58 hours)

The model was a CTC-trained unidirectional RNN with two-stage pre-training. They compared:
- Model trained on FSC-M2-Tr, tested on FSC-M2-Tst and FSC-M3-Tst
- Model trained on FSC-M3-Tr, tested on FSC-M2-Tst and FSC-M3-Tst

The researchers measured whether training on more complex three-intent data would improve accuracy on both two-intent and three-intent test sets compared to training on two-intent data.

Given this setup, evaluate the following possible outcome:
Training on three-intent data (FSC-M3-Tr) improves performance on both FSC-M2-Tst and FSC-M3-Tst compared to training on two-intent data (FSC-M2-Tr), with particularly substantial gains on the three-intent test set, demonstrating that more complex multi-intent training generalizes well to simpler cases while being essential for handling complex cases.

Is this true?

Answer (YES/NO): NO